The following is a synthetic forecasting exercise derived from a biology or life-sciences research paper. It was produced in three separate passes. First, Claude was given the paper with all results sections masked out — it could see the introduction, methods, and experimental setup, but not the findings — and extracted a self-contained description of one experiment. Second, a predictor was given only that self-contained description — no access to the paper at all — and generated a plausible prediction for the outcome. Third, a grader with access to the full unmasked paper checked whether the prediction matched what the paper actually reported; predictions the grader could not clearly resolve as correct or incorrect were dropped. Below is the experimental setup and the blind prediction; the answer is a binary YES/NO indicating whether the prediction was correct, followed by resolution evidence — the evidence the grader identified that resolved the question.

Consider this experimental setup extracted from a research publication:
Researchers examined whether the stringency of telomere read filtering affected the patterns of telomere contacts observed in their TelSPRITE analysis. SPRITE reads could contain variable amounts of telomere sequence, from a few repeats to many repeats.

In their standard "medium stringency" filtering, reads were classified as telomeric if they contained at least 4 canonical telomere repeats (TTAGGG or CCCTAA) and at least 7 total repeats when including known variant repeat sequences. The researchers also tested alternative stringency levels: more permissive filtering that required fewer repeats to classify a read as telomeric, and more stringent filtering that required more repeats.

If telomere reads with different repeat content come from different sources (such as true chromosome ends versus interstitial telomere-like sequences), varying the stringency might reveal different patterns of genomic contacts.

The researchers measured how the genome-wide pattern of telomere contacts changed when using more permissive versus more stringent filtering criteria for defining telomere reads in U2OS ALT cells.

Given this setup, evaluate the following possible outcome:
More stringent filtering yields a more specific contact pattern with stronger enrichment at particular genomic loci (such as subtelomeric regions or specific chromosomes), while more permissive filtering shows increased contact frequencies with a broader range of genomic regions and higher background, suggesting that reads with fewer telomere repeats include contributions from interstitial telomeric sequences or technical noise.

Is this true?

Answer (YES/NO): NO